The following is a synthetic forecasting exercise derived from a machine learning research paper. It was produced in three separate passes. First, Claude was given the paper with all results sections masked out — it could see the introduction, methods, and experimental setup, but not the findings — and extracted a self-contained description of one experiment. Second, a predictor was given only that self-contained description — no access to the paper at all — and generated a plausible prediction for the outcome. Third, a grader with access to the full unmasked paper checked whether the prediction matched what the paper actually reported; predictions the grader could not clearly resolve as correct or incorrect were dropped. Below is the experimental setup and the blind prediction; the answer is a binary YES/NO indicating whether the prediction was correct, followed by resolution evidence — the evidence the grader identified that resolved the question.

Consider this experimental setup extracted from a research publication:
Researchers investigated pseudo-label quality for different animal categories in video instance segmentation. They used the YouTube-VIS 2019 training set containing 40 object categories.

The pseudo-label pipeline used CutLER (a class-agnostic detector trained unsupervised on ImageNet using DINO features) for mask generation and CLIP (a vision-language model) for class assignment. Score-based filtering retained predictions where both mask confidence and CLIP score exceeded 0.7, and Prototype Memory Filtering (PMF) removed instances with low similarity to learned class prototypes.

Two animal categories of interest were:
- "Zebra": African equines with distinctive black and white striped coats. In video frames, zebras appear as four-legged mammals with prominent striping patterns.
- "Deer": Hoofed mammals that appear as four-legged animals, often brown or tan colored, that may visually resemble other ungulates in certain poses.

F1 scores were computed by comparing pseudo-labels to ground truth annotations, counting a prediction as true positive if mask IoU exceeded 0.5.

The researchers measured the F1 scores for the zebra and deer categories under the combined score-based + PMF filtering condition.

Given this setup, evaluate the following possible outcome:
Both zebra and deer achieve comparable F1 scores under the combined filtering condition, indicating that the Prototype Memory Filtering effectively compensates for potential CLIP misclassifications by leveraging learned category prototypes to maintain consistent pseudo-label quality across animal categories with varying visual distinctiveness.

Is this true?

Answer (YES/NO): NO